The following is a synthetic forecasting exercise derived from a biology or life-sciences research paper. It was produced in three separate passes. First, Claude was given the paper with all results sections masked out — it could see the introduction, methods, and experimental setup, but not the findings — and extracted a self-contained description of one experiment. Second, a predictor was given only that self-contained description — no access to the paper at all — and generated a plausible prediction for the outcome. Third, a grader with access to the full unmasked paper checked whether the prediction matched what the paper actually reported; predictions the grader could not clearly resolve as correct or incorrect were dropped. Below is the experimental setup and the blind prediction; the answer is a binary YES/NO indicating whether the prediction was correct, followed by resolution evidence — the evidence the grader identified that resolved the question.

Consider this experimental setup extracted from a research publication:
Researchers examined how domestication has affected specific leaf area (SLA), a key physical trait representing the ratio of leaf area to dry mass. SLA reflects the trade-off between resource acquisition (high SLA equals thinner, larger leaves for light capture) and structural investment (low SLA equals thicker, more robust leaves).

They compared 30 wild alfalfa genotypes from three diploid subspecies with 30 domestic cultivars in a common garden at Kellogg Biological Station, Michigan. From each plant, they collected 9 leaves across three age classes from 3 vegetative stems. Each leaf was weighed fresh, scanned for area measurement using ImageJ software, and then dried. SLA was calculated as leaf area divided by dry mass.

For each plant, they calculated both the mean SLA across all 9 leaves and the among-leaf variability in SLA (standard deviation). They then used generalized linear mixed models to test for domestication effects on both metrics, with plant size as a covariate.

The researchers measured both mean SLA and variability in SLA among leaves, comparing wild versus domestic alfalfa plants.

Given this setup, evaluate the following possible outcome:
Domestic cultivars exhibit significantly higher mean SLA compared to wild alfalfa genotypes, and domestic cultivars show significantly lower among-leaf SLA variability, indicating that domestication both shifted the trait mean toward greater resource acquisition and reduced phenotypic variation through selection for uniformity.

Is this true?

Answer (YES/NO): NO